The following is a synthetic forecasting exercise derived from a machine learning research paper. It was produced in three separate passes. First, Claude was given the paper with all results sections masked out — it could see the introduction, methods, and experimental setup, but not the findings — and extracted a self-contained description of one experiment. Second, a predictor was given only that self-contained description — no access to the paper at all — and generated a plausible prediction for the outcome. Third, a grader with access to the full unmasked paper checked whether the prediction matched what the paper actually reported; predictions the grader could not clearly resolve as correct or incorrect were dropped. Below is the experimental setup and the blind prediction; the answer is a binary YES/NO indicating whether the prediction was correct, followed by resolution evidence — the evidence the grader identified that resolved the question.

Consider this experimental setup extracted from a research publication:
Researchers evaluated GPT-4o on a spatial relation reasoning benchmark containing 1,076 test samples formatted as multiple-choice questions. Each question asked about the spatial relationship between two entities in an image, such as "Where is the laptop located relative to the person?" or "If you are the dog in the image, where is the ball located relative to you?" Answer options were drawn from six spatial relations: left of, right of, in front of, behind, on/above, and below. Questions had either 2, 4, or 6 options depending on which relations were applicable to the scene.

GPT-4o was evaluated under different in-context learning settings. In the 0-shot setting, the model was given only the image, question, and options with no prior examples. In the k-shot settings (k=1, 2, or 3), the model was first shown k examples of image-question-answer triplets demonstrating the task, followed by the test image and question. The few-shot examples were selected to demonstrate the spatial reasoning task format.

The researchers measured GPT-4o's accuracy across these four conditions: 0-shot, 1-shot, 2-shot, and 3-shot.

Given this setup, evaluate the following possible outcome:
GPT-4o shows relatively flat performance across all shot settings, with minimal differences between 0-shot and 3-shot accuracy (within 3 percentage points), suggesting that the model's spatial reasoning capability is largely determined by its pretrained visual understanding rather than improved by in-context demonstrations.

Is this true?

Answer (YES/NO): YES